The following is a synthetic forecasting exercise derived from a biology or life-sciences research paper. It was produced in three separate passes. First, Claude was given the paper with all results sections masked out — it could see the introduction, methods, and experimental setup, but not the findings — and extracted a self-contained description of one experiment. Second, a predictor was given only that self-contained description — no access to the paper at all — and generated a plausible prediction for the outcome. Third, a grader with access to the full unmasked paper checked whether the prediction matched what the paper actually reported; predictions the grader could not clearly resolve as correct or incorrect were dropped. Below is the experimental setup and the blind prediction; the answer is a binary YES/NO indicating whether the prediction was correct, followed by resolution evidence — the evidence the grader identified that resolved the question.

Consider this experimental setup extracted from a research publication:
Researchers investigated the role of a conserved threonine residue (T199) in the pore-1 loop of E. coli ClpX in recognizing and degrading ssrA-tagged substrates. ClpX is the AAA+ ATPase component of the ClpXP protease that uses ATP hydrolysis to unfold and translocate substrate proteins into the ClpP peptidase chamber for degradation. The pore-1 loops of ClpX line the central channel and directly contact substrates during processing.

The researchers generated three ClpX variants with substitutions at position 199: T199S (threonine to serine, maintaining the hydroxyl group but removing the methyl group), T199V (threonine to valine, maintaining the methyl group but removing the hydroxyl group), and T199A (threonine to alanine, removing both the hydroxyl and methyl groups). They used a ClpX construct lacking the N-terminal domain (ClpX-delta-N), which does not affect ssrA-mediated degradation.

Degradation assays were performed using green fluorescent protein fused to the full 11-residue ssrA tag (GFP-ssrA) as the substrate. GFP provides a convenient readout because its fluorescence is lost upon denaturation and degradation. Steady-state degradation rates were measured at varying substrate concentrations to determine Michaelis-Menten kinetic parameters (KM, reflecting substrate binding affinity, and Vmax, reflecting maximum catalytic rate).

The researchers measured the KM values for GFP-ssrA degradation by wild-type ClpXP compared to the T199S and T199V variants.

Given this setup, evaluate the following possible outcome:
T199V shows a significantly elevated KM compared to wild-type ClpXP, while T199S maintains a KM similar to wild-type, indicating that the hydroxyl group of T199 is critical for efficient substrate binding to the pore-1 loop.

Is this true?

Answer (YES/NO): NO